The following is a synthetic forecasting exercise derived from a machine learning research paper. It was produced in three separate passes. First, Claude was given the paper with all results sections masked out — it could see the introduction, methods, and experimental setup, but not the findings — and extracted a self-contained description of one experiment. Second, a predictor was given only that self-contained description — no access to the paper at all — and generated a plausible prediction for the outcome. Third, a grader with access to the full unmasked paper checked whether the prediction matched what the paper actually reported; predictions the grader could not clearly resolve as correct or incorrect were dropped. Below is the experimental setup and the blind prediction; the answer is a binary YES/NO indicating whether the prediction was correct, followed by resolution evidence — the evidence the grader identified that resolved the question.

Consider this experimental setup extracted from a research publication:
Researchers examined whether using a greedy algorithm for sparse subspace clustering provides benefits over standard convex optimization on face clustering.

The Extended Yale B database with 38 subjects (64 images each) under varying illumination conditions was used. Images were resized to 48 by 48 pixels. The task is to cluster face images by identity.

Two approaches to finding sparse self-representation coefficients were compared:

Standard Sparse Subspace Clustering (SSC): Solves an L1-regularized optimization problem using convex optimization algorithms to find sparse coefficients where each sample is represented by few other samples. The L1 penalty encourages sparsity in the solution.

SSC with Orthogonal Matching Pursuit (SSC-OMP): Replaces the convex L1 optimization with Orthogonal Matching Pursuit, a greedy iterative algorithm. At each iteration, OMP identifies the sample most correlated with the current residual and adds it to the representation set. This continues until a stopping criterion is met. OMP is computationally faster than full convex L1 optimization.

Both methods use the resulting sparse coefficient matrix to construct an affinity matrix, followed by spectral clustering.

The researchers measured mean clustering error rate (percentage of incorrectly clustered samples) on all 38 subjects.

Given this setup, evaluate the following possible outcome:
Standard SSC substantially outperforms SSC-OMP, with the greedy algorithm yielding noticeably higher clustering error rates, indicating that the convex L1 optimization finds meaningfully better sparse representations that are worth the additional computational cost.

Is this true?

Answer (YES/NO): NO